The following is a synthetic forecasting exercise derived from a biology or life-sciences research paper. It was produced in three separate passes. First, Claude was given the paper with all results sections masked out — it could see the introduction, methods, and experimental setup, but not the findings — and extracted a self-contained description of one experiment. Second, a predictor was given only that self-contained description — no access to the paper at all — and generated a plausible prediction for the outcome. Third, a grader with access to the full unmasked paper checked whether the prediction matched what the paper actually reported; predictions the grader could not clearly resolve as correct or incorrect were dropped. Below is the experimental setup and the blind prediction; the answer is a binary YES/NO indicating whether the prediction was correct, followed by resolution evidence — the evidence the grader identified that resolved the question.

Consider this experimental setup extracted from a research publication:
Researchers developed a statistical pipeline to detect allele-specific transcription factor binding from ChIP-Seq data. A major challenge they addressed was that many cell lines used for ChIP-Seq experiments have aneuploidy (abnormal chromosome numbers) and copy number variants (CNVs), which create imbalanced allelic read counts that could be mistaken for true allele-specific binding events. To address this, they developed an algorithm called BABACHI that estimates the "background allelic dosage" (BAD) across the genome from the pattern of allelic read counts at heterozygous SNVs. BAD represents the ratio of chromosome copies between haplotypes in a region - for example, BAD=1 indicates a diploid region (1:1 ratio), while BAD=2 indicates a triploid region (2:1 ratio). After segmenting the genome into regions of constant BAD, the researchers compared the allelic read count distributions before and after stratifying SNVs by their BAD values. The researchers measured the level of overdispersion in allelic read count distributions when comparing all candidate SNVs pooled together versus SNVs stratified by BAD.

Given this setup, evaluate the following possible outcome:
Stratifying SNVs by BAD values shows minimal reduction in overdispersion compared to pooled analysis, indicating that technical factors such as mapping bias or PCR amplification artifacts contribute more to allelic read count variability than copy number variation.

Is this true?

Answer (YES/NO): NO